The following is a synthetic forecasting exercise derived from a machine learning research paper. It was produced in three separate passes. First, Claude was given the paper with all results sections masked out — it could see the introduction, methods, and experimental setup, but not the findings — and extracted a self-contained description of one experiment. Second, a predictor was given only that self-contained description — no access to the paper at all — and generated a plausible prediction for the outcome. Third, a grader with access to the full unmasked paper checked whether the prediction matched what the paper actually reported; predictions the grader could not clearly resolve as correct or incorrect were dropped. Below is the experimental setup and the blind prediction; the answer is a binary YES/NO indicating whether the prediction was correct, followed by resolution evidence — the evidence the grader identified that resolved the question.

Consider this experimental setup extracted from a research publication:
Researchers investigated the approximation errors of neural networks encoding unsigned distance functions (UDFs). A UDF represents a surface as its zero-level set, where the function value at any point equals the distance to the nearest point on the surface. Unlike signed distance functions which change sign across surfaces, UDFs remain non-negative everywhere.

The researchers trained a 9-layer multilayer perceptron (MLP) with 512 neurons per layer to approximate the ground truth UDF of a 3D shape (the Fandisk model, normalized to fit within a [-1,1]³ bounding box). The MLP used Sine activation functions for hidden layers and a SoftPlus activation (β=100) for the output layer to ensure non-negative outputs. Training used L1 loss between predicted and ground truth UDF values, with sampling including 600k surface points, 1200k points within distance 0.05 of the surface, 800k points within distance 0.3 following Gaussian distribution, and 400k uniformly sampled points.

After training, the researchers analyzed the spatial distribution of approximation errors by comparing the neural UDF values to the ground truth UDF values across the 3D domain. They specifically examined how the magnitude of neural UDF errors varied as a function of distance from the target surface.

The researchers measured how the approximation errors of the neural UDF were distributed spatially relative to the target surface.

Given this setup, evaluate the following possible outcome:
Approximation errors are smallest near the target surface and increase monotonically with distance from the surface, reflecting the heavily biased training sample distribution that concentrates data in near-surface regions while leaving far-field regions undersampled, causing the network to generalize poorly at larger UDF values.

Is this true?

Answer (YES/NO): NO